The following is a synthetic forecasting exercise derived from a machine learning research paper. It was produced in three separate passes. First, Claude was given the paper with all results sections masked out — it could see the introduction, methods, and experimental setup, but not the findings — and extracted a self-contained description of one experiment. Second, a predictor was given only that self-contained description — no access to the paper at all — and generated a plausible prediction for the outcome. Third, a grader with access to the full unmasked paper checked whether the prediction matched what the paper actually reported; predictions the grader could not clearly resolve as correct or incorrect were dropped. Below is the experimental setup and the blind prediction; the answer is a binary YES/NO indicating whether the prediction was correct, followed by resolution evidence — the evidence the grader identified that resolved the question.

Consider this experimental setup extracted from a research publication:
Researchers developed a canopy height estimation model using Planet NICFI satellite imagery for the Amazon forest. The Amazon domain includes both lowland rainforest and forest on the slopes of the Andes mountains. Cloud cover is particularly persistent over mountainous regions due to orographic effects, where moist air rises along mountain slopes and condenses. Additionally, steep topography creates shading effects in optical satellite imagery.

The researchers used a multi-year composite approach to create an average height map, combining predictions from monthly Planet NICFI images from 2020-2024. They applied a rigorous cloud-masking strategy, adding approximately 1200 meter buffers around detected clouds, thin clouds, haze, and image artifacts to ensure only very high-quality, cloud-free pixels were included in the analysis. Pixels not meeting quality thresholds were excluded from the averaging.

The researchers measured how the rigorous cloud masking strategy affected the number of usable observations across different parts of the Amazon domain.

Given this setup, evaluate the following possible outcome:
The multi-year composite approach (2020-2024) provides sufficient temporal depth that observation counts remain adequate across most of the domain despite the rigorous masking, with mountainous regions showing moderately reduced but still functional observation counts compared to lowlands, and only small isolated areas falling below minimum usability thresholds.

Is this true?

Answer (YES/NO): NO